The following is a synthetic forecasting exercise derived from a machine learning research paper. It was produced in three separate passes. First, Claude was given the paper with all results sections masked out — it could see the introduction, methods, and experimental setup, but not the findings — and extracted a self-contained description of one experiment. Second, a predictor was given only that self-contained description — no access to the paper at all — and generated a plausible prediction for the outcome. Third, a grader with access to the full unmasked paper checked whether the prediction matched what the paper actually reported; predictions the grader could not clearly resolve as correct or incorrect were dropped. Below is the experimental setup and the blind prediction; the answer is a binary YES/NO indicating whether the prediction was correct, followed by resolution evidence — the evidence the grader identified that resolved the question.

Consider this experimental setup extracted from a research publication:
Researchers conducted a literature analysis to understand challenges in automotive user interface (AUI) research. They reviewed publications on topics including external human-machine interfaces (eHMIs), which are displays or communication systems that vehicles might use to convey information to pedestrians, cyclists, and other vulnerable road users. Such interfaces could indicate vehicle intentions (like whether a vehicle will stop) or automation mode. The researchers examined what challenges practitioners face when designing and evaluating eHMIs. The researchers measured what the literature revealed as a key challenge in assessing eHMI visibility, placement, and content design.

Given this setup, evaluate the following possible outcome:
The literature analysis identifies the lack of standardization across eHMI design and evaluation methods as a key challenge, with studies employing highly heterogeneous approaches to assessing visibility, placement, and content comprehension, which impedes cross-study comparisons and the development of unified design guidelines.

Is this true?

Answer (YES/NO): NO